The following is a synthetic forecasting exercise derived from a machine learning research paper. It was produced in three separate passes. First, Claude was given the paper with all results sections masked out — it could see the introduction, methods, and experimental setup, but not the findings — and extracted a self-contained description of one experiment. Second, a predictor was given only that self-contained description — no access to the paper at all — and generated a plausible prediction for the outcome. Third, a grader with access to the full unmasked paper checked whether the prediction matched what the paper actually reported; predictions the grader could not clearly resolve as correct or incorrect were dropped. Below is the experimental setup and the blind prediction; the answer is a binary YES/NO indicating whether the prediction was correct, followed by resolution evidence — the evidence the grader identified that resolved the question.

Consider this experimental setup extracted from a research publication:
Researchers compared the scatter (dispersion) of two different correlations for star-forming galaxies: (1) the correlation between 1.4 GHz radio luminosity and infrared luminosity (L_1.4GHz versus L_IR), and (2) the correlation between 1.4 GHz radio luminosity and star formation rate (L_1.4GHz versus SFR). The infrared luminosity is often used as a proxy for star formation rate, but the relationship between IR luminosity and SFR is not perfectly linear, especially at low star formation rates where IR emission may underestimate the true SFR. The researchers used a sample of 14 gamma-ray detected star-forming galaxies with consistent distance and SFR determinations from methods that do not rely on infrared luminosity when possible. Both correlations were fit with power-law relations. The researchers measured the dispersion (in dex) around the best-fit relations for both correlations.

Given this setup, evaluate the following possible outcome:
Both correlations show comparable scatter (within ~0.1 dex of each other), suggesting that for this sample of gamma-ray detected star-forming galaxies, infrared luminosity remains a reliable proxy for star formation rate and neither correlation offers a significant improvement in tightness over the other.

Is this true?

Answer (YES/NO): NO